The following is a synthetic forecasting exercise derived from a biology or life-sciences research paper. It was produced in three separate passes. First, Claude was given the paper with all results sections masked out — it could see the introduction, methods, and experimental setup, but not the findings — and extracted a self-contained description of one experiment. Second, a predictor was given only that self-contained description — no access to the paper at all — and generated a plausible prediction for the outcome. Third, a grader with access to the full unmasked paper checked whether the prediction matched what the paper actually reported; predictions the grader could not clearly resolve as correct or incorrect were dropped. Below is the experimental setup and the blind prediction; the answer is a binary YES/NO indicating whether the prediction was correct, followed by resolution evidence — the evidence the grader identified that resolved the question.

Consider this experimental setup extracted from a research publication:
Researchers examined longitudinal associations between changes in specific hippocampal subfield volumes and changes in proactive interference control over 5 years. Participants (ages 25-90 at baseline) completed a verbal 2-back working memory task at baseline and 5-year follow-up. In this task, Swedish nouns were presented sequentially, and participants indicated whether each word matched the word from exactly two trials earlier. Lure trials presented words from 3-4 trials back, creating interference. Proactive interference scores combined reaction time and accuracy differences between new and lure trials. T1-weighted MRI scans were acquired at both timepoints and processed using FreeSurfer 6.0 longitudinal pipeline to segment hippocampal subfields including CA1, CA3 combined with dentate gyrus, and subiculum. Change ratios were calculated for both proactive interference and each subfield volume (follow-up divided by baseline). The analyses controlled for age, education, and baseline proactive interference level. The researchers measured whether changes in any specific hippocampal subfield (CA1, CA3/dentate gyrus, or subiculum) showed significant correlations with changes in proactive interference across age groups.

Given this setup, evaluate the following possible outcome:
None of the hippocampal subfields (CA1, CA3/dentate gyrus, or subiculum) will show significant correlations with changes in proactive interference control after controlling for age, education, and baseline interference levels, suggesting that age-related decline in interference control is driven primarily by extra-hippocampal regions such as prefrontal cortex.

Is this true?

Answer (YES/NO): NO